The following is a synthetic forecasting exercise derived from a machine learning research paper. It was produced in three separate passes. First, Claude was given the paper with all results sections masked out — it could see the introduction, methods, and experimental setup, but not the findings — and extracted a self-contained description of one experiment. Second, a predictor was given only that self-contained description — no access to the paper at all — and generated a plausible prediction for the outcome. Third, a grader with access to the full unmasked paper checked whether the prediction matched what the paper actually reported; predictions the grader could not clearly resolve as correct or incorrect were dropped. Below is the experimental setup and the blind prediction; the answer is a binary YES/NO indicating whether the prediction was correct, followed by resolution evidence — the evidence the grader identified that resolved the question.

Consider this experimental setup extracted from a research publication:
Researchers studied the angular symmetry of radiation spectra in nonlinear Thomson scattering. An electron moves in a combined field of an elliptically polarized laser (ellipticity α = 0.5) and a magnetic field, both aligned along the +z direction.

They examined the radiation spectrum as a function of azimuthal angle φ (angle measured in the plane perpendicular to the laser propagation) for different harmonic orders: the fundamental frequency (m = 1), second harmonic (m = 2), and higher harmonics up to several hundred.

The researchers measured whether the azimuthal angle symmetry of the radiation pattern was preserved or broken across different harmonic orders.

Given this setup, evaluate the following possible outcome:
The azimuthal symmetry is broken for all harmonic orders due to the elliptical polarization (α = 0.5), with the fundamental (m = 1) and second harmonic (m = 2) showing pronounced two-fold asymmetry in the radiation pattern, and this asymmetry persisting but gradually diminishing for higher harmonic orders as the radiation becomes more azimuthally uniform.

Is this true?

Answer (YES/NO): NO